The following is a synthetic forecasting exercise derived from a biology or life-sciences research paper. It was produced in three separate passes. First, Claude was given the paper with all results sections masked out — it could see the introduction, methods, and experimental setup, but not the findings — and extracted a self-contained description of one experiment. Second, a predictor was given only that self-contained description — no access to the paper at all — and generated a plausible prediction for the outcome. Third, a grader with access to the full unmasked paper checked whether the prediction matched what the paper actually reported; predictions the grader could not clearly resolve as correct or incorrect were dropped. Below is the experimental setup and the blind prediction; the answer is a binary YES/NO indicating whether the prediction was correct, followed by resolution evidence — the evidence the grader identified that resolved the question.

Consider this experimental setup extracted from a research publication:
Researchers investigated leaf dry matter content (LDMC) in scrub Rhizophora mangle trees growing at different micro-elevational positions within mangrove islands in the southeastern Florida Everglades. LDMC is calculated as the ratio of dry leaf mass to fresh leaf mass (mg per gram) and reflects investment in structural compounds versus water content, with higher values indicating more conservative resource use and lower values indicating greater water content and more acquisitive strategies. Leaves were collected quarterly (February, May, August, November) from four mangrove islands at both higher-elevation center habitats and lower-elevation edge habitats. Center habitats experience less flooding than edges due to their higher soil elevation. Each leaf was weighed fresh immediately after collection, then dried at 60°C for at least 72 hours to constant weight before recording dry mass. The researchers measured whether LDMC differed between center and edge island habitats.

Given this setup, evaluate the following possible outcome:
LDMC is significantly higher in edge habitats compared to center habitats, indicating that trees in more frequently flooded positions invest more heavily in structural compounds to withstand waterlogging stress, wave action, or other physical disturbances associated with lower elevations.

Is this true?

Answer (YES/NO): NO